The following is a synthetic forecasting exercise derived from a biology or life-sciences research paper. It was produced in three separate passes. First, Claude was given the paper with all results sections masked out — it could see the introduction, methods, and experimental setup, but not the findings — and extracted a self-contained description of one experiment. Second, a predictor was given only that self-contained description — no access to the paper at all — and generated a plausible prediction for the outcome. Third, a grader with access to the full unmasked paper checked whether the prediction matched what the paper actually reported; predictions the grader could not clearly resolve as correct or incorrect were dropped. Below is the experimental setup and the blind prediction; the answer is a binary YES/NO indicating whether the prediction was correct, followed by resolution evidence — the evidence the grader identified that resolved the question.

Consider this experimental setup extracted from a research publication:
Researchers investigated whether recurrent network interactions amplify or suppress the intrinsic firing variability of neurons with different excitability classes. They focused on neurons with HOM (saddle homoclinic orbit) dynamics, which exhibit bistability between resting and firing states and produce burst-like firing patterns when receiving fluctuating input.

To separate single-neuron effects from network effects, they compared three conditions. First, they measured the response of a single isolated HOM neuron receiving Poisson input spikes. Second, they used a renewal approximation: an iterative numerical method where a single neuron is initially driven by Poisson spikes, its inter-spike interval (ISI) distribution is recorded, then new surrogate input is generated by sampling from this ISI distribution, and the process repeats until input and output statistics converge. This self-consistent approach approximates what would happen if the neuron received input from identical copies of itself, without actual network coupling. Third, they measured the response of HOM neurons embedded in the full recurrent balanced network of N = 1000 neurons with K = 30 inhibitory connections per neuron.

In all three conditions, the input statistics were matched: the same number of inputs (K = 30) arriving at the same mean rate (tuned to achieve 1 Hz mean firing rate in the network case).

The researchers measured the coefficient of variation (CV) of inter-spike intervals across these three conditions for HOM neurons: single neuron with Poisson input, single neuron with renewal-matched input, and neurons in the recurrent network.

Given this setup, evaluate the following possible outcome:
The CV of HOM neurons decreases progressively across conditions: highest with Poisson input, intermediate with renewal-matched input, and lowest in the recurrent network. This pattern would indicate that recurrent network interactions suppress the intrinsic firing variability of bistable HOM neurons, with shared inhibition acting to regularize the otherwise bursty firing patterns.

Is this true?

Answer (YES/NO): NO